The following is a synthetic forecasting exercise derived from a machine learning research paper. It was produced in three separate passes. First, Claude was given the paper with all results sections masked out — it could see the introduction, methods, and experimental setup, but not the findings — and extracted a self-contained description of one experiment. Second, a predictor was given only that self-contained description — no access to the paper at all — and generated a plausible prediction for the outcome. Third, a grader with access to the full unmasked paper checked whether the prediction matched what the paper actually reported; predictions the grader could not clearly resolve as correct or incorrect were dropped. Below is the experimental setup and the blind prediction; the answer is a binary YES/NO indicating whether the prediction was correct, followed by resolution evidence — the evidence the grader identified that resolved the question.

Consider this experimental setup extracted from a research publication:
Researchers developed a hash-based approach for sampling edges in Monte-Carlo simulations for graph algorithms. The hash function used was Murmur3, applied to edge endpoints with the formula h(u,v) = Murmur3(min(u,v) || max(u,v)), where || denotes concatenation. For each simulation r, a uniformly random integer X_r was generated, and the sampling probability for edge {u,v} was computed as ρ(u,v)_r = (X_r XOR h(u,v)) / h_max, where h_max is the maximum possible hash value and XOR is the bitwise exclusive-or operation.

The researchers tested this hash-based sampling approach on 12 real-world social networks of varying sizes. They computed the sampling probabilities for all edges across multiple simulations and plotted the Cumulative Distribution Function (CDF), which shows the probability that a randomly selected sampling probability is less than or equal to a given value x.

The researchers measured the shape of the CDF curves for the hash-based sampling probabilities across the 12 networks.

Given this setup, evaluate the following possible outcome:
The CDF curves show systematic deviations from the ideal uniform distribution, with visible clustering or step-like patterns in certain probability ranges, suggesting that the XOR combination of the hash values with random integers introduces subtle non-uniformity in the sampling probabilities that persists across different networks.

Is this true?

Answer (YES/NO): NO